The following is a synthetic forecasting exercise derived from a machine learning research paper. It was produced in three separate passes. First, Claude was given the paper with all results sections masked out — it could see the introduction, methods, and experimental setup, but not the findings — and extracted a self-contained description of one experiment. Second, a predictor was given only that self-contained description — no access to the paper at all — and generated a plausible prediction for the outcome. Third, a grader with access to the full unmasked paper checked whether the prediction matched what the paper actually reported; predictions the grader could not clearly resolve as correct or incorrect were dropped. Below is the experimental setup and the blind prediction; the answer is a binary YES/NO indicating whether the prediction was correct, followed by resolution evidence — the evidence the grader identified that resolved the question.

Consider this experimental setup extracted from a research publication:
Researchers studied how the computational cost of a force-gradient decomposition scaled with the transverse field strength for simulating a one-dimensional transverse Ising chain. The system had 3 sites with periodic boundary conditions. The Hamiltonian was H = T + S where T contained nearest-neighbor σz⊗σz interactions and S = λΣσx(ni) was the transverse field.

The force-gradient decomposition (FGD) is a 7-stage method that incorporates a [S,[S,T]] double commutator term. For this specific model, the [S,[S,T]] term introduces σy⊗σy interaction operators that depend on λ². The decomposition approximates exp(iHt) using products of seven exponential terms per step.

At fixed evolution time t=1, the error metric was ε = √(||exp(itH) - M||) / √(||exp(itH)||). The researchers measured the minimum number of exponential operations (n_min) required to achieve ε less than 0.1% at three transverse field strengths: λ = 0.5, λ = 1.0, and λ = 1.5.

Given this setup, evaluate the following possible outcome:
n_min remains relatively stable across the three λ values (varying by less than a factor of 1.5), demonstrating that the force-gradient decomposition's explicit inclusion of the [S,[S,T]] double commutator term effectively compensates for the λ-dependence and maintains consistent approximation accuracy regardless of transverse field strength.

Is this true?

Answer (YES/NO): NO